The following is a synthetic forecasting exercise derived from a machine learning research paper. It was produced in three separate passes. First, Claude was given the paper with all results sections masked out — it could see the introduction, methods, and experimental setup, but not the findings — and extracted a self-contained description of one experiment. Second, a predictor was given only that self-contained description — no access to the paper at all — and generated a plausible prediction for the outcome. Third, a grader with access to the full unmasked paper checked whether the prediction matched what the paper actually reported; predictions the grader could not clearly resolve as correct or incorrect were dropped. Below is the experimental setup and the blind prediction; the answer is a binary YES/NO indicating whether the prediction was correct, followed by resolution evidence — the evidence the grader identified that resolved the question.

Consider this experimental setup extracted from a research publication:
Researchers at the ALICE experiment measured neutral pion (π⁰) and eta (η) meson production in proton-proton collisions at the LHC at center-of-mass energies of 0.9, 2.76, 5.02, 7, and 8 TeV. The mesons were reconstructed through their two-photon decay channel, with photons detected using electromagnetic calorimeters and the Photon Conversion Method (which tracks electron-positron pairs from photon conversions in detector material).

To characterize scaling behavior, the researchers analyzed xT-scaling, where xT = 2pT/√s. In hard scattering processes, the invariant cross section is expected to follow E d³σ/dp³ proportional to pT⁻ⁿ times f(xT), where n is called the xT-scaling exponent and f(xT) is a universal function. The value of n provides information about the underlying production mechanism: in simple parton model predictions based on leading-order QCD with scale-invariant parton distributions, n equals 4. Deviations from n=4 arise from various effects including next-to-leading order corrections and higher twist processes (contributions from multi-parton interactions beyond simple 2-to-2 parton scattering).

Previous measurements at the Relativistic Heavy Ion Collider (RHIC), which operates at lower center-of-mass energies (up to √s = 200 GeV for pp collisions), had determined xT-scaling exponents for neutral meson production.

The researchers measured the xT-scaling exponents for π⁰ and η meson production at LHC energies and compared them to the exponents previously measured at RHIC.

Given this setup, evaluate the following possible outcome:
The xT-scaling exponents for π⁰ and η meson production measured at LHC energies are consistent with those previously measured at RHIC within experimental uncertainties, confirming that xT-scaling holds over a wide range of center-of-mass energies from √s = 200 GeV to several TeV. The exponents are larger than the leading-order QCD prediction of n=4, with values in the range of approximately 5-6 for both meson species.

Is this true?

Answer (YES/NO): NO